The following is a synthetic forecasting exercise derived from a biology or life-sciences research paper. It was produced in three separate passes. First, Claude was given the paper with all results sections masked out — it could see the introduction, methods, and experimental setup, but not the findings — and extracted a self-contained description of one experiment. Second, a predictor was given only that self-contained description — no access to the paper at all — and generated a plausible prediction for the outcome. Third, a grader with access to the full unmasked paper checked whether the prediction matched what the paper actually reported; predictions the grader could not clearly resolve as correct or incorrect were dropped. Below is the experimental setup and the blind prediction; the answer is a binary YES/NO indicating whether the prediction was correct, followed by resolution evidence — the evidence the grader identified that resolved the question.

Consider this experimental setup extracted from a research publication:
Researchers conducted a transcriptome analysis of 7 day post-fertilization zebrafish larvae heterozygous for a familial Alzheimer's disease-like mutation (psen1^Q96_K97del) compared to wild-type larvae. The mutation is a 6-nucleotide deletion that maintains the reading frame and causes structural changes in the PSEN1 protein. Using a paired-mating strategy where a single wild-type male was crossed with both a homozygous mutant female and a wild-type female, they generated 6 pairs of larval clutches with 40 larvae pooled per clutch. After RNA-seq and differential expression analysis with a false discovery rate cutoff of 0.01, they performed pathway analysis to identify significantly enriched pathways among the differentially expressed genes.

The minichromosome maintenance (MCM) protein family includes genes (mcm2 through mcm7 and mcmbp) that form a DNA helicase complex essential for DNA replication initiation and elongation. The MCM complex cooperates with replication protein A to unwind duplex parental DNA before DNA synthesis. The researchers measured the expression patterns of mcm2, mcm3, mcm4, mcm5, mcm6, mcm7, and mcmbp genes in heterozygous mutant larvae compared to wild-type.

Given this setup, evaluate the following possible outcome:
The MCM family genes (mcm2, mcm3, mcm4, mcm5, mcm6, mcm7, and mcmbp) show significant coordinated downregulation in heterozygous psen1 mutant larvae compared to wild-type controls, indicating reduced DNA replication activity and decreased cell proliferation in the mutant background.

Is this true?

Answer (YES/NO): NO